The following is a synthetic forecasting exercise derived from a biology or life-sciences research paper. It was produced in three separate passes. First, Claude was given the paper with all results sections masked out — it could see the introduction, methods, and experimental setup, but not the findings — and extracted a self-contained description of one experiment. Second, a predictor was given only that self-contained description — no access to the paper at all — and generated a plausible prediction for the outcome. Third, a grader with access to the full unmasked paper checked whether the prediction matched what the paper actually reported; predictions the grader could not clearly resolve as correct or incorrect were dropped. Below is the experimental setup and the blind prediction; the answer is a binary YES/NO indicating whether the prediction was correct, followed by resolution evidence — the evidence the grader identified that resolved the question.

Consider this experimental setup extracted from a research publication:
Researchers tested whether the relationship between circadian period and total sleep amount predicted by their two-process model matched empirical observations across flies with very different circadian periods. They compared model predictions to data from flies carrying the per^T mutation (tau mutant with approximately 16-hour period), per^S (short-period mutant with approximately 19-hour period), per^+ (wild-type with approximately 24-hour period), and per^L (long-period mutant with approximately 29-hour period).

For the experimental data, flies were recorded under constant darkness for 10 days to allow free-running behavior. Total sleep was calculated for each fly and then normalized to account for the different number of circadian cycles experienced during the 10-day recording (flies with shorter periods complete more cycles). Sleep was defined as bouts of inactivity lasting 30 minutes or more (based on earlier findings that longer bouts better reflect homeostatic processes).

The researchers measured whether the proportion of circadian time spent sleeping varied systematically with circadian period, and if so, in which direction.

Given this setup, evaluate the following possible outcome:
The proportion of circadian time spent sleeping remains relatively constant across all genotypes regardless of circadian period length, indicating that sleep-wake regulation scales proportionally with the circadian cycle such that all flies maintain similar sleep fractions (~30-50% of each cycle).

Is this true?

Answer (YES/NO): NO